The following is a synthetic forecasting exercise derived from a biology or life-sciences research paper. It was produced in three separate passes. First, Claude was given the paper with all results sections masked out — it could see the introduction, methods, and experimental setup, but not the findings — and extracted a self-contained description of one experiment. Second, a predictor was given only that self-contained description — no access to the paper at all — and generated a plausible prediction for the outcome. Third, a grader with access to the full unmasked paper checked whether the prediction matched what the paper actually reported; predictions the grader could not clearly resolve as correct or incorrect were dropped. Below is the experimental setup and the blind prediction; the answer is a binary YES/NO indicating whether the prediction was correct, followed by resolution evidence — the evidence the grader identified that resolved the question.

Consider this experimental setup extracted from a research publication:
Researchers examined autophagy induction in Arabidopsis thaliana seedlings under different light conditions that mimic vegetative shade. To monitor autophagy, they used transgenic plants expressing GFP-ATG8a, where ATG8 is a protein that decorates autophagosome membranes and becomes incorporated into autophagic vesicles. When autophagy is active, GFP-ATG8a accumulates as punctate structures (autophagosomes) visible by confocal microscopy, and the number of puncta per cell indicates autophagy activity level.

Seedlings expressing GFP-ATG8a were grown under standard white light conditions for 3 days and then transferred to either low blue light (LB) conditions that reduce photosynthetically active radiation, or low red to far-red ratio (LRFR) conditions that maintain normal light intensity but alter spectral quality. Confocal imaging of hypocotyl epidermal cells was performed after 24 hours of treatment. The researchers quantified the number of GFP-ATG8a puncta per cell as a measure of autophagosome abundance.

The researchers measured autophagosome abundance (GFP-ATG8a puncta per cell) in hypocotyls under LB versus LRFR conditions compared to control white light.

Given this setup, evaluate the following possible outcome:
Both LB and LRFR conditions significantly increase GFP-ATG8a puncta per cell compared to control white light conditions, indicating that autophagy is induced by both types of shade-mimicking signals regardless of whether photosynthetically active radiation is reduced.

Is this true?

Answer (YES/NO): NO